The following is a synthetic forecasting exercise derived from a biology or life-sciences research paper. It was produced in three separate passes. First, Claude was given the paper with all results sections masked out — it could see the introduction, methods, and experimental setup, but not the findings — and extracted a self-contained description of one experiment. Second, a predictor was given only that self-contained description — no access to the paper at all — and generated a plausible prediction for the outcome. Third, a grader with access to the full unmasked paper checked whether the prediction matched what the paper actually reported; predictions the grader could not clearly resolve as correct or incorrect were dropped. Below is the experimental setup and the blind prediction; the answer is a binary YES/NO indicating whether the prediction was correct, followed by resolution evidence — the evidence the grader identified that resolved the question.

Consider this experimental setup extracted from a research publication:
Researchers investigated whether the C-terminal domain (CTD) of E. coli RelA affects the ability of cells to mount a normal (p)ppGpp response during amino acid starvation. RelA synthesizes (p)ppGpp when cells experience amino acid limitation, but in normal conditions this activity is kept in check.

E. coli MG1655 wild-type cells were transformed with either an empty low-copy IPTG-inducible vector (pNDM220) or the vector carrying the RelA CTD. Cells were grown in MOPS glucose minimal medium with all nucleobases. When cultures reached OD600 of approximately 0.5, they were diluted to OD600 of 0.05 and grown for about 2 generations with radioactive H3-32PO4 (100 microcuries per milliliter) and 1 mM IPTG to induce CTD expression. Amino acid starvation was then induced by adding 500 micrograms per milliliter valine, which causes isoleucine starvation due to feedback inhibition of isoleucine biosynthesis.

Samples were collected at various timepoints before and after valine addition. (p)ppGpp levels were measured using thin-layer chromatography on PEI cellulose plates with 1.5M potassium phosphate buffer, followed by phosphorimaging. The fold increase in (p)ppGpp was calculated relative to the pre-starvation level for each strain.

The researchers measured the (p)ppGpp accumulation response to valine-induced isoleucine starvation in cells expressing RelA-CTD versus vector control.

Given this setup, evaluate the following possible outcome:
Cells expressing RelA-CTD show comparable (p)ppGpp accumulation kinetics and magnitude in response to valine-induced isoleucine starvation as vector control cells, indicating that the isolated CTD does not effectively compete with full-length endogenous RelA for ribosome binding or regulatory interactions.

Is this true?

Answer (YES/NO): YES